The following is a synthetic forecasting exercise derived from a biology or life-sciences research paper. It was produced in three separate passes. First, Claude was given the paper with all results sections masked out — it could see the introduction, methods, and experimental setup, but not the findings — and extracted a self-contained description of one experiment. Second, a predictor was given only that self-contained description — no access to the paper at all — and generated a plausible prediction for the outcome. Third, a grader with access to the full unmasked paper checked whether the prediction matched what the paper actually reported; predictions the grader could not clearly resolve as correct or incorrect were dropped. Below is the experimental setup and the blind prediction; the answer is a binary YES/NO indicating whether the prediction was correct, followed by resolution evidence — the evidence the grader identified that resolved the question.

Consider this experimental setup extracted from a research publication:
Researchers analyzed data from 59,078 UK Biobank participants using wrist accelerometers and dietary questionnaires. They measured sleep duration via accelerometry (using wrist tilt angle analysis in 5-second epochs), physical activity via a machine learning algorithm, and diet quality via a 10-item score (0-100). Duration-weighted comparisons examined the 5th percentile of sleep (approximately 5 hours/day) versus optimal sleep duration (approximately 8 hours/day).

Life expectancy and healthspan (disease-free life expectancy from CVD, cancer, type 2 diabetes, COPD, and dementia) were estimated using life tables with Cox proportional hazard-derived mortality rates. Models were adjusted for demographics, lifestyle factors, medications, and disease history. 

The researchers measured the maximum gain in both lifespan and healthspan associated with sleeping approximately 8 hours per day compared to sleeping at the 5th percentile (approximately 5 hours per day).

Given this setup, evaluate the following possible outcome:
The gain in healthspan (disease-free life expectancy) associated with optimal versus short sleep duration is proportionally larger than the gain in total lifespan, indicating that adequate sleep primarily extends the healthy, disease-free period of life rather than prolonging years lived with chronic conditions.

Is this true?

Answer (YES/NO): NO